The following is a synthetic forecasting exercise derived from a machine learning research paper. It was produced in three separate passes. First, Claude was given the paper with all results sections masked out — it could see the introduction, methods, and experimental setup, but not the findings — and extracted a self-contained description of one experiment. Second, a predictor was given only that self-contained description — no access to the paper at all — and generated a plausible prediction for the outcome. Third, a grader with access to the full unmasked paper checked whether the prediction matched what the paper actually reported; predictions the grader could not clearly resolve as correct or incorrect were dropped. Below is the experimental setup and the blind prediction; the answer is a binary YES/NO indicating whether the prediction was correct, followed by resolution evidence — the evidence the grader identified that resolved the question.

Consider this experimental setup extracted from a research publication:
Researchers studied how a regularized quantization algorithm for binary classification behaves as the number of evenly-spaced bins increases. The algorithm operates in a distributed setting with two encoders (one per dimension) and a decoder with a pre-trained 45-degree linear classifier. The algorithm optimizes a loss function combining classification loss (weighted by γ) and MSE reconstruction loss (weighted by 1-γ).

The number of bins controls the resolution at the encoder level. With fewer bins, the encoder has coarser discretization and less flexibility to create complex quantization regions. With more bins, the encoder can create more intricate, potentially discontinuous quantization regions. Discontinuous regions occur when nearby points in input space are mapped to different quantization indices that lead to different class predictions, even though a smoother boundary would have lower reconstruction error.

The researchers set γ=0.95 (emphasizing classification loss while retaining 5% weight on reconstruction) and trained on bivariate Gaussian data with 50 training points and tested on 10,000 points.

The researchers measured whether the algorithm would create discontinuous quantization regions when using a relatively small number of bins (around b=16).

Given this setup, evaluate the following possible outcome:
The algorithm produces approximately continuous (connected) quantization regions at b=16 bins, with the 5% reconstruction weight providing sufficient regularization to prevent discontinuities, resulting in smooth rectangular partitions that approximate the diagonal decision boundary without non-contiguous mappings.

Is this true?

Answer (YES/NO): NO